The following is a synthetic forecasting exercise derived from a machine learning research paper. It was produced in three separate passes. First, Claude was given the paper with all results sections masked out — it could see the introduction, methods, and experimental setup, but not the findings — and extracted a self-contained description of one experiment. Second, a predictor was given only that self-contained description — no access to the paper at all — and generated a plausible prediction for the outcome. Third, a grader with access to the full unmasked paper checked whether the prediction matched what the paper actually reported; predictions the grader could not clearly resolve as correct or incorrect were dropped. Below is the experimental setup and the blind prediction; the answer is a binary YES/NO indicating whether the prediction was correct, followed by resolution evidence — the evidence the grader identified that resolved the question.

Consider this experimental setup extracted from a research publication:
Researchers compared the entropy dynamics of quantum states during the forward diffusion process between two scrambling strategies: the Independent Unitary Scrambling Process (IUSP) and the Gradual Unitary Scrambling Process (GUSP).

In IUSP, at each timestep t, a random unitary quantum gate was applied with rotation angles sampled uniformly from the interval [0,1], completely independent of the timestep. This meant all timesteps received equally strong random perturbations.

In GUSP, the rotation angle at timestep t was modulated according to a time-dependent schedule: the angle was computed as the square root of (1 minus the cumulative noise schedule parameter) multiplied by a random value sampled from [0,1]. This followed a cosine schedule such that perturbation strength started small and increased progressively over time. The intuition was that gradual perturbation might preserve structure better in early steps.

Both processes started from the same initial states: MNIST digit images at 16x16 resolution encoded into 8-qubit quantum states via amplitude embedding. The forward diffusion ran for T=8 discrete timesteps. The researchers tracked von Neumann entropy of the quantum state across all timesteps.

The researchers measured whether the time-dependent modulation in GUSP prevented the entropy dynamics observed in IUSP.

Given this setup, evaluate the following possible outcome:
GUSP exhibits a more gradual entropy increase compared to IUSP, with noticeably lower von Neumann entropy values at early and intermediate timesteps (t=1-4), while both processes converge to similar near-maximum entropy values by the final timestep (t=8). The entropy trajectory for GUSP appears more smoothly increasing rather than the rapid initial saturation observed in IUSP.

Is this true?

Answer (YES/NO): NO